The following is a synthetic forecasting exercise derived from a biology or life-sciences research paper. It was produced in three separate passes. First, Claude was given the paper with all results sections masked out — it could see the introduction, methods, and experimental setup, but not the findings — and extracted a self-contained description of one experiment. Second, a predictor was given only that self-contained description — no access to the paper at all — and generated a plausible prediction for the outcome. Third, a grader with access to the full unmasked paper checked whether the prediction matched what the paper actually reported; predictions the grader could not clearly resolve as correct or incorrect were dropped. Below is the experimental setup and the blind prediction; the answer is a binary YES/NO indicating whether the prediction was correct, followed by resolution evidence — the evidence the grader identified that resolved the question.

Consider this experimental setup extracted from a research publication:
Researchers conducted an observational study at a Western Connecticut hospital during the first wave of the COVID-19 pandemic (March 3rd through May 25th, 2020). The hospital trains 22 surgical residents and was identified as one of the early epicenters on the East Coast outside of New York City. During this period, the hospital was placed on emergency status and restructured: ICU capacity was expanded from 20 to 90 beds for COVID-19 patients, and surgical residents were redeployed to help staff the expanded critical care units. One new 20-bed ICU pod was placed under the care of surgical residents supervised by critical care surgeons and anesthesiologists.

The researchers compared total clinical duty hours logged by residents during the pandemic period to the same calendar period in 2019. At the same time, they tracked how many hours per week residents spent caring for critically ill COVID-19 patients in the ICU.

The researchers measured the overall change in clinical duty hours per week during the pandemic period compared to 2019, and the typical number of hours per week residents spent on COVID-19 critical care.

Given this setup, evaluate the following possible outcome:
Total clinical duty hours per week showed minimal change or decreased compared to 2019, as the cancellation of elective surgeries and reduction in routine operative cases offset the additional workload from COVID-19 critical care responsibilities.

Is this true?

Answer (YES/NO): YES